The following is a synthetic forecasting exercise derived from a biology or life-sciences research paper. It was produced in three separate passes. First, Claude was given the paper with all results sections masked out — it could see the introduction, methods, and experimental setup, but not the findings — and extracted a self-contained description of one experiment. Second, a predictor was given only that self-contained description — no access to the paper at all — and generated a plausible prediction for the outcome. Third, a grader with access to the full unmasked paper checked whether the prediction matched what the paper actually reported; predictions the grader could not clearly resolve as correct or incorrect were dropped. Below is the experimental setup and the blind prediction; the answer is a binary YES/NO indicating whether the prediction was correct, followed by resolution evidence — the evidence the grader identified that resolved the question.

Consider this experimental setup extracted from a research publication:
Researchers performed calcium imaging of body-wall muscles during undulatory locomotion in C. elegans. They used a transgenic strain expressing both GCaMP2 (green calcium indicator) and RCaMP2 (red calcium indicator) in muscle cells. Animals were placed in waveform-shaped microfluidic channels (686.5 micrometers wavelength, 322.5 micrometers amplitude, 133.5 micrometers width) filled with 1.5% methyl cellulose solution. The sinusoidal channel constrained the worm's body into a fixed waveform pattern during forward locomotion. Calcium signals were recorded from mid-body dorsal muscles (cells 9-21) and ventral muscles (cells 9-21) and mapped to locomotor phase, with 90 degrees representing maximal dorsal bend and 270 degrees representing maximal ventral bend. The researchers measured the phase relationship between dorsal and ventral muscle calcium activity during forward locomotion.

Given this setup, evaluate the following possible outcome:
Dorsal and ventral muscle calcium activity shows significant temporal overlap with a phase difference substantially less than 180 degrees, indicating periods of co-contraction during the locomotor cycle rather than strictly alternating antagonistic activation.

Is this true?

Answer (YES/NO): NO